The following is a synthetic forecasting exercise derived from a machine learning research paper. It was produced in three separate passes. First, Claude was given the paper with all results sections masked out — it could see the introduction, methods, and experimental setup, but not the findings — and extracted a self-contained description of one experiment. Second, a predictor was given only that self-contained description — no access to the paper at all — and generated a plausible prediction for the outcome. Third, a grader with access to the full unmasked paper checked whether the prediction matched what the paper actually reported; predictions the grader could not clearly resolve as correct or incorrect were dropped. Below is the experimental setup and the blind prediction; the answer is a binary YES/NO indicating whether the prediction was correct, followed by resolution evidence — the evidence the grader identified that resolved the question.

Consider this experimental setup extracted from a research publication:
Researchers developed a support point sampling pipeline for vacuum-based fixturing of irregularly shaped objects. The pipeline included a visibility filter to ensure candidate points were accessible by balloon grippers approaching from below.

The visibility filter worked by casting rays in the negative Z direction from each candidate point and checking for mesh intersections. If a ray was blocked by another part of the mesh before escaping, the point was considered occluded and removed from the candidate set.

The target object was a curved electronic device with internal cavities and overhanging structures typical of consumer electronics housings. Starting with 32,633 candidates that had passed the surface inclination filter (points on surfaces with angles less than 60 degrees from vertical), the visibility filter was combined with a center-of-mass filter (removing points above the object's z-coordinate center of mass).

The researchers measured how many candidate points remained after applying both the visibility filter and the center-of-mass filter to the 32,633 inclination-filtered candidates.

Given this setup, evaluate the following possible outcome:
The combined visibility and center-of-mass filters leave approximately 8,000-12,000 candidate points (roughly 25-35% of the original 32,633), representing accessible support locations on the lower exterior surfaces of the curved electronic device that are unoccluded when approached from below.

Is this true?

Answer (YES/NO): NO